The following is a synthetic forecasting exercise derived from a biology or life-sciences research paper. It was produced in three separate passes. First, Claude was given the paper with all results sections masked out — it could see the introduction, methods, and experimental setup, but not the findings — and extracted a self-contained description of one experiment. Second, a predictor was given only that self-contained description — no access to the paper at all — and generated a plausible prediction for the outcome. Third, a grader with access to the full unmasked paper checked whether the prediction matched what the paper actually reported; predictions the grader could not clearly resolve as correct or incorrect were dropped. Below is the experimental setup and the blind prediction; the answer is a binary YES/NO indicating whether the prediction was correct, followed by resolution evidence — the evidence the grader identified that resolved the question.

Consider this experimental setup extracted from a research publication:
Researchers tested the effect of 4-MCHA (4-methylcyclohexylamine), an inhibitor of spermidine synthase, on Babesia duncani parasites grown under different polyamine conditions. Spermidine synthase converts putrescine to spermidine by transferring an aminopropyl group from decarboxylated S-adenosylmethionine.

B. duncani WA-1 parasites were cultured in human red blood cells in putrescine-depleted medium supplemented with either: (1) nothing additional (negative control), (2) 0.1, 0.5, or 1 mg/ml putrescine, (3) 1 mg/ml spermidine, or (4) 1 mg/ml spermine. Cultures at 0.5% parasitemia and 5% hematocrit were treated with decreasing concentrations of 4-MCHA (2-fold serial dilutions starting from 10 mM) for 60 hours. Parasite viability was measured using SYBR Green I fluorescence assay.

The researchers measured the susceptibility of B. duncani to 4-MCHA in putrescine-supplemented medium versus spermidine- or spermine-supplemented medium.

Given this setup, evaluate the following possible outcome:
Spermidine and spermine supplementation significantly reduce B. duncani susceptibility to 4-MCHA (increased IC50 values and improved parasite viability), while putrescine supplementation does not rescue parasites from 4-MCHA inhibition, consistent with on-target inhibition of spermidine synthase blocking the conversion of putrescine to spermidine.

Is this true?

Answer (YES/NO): YES